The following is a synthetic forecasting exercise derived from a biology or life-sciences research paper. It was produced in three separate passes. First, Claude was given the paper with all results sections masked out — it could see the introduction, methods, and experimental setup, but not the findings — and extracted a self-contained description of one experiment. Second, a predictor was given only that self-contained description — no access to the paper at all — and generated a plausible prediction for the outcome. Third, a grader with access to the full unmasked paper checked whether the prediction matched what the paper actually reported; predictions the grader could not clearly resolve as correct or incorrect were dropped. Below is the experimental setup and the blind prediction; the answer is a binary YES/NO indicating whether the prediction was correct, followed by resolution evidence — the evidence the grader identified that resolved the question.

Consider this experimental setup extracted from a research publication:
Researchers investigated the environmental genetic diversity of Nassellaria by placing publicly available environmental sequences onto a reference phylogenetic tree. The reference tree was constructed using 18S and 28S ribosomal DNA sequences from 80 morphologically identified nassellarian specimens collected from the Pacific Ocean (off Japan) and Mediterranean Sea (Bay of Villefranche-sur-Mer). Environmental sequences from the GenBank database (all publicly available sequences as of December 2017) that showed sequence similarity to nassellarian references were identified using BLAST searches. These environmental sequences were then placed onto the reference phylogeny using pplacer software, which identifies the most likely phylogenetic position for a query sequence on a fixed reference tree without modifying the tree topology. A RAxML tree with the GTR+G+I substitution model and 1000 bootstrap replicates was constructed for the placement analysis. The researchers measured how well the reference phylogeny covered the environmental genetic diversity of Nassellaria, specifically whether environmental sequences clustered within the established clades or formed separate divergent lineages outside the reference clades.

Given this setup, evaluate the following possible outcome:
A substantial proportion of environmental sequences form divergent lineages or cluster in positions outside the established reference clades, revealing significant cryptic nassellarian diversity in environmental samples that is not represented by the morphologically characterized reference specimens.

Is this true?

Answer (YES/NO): NO